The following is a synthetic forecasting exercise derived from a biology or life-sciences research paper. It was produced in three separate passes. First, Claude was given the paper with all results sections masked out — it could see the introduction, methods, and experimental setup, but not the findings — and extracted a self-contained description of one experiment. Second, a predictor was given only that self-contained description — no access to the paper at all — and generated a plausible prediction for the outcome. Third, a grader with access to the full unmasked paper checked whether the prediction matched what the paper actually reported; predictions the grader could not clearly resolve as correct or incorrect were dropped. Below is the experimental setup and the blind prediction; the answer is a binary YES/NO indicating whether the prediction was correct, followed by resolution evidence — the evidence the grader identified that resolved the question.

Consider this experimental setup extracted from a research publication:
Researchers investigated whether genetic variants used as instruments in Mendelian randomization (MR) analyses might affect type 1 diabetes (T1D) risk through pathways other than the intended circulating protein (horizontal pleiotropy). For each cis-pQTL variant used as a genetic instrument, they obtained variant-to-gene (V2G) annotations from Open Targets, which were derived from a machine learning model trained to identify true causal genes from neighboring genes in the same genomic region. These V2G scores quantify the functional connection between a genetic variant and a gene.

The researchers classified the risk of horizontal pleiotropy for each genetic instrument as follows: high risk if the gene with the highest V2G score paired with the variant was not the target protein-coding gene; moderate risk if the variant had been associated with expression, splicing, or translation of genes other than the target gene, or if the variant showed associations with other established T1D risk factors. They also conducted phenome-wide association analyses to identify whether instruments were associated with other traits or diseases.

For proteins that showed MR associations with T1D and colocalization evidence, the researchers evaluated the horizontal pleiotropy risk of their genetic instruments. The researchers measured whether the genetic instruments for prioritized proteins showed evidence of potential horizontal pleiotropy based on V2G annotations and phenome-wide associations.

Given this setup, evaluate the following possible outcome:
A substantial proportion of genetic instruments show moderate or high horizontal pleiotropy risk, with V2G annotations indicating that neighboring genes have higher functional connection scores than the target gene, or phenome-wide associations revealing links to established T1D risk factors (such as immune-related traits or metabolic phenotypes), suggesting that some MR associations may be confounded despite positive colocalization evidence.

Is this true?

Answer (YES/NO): YES